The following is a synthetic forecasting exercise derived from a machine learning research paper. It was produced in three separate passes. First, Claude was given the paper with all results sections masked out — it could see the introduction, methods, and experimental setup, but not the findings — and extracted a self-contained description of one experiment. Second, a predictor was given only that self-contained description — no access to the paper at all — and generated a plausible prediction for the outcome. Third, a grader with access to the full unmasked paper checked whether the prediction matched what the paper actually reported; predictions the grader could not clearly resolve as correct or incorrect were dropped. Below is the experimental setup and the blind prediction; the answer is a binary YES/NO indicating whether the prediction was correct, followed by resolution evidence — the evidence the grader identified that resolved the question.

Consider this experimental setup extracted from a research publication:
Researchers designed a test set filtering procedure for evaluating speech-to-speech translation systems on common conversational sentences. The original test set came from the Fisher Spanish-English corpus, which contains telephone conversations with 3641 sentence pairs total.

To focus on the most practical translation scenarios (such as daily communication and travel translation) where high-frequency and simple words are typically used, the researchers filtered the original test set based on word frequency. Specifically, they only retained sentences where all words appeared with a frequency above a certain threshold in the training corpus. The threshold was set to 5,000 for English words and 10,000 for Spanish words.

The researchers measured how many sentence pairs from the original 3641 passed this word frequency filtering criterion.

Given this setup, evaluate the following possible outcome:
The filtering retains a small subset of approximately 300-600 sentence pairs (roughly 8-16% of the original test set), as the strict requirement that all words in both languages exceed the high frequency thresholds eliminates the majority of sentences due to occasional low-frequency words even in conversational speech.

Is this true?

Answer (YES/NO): NO